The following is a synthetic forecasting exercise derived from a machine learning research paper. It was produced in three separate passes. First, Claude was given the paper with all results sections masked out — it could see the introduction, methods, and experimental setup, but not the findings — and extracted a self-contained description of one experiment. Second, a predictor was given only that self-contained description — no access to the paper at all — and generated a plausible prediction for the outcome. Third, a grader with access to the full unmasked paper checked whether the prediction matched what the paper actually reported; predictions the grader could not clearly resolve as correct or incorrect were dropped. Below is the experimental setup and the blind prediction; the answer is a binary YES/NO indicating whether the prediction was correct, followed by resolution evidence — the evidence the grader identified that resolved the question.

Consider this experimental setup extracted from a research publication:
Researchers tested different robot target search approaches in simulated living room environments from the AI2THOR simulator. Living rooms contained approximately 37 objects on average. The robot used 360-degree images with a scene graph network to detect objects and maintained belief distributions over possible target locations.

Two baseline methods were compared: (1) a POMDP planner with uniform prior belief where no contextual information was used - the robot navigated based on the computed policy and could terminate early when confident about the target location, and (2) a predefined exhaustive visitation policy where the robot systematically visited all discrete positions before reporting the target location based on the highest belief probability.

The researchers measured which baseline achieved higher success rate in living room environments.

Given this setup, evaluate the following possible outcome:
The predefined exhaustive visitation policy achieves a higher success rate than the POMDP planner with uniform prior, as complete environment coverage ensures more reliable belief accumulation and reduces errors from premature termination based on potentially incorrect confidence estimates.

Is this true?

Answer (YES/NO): YES